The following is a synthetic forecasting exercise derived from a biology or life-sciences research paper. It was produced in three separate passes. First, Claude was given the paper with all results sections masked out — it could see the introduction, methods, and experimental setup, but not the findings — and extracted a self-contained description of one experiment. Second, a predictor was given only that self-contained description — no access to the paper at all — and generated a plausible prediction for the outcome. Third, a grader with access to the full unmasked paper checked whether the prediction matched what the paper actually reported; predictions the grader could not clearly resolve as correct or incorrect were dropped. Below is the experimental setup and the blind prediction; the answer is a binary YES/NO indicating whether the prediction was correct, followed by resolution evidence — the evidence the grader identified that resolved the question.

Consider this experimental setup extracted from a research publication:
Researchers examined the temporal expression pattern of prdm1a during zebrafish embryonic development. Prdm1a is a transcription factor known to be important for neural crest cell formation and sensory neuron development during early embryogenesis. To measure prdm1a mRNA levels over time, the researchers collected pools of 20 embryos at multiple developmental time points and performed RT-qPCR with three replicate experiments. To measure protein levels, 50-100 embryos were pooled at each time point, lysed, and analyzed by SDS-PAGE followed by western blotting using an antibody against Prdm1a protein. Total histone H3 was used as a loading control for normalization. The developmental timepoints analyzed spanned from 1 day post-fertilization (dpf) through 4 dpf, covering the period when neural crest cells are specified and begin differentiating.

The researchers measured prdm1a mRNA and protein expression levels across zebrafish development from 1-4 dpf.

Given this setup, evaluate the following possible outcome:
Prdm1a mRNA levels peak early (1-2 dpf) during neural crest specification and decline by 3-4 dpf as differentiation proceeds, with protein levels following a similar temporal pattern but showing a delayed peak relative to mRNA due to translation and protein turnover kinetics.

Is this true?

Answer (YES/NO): NO